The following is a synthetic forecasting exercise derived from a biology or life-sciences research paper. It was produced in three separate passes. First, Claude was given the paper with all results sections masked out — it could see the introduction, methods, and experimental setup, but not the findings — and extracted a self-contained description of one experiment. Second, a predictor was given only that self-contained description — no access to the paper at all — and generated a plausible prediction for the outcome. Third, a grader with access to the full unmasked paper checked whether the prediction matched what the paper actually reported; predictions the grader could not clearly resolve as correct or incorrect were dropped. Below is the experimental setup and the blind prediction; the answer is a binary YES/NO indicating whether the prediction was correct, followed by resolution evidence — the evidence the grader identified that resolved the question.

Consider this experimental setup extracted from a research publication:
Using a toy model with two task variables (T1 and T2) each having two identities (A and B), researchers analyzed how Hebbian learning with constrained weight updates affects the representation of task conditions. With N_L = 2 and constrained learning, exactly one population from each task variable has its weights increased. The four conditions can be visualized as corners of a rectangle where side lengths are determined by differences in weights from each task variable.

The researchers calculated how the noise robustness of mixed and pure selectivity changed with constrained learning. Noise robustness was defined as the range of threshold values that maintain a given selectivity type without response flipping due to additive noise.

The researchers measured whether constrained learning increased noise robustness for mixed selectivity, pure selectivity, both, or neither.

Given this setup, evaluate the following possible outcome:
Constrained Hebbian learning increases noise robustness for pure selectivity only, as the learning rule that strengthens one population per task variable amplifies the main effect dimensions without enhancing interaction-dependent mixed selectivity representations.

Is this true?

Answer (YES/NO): NO